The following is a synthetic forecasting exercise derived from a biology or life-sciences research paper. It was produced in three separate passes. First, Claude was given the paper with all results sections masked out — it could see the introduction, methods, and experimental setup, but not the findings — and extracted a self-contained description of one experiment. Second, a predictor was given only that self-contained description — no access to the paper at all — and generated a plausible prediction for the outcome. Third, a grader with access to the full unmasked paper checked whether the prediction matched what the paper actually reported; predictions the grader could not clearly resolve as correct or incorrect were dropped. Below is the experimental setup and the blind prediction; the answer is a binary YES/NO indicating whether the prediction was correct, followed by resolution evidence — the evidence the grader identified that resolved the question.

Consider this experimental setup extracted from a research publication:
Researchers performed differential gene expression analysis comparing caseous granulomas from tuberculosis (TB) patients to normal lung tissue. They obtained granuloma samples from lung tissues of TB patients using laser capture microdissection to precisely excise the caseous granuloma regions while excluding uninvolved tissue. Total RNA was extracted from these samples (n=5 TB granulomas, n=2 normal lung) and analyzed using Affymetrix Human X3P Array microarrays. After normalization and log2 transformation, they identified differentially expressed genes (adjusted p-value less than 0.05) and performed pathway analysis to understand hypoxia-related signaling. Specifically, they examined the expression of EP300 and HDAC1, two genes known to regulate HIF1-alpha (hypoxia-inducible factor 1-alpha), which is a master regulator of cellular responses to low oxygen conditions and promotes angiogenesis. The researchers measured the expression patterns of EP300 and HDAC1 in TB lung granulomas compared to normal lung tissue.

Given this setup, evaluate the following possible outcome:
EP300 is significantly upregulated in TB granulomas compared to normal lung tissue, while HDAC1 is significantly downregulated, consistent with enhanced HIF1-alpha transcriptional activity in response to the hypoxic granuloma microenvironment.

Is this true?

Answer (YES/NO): NO